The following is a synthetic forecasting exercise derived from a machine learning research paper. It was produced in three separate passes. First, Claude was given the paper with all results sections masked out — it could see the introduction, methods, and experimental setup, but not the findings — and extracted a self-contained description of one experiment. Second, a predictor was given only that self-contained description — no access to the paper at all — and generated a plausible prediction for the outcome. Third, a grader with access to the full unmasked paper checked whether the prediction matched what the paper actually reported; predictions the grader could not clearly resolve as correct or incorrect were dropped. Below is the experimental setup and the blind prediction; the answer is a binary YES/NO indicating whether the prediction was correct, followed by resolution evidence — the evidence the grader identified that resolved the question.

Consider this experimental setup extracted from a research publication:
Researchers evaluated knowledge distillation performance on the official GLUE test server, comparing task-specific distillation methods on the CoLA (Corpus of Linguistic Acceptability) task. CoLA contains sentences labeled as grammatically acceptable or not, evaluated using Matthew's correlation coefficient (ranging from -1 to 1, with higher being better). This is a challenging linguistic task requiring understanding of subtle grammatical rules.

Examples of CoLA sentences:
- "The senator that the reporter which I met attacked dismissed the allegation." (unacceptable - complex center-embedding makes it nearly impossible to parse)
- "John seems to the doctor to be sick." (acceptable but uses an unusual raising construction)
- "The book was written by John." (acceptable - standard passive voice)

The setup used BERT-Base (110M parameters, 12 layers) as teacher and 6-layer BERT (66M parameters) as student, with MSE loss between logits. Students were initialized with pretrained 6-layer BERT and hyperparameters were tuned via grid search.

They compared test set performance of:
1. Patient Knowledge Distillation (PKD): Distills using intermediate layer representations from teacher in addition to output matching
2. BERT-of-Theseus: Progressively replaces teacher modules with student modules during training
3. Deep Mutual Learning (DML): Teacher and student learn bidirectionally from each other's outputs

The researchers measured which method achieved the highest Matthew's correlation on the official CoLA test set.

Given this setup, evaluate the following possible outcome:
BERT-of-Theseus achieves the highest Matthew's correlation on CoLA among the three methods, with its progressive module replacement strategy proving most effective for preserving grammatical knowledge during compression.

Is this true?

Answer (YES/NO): NO